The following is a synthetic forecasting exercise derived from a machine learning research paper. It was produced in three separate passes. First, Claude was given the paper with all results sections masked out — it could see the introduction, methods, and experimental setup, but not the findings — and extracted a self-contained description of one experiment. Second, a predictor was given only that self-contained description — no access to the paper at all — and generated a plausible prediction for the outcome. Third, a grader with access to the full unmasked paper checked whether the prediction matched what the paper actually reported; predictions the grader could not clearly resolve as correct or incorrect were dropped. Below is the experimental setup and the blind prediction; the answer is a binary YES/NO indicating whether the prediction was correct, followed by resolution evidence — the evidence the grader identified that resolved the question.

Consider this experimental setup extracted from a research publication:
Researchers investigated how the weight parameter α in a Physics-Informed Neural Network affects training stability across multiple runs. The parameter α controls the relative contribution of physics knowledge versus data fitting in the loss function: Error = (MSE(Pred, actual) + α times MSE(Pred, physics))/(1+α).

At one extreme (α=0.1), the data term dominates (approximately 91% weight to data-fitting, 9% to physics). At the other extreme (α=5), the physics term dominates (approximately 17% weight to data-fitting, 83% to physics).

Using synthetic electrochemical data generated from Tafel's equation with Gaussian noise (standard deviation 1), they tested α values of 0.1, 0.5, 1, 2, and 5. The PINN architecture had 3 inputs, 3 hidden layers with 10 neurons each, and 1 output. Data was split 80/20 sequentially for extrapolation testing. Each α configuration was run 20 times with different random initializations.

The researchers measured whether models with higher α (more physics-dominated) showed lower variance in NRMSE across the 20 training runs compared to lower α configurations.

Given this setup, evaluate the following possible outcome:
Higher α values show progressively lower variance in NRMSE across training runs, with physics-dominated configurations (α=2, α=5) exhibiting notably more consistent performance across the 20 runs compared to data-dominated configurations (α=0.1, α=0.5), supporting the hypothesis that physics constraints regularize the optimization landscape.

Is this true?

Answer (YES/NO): NO